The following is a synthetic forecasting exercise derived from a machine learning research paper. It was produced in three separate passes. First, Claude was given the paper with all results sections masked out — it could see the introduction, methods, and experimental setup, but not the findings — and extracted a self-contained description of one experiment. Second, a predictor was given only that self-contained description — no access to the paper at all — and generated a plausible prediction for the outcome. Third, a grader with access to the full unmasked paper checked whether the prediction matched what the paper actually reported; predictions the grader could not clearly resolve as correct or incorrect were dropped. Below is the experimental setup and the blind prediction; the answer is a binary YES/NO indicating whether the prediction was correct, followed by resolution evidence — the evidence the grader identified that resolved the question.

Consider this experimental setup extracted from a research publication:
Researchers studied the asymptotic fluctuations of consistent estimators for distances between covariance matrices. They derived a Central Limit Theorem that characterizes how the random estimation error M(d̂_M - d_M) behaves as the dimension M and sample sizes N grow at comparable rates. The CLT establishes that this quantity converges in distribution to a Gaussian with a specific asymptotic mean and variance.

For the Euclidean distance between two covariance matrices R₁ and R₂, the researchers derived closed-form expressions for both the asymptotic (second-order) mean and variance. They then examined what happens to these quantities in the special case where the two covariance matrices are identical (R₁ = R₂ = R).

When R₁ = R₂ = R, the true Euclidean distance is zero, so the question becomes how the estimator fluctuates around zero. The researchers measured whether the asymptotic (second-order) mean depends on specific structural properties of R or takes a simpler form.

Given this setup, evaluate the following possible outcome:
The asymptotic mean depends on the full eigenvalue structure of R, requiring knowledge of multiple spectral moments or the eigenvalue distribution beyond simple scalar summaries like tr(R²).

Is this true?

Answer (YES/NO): NO